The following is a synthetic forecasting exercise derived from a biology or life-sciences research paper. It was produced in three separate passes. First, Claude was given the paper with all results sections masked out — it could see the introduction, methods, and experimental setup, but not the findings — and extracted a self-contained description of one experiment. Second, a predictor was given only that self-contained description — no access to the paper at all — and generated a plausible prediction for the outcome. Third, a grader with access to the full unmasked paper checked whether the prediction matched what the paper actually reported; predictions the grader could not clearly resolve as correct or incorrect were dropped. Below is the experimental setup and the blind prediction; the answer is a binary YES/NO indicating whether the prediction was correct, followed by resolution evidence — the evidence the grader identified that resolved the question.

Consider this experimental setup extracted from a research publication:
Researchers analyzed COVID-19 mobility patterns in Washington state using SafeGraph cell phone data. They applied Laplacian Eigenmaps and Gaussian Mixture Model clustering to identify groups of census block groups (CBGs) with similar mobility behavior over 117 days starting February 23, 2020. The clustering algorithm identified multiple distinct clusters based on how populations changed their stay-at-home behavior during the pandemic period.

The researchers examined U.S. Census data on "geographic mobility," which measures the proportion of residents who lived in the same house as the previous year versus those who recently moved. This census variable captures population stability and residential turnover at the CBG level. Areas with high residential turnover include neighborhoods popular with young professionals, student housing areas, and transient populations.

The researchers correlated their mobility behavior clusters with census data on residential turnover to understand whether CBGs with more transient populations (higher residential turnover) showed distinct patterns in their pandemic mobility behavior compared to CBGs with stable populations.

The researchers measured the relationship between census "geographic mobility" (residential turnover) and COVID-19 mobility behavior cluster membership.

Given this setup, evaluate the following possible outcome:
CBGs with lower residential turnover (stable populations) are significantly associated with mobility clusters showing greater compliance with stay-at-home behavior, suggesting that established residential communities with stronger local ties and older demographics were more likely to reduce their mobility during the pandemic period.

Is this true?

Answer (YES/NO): NO